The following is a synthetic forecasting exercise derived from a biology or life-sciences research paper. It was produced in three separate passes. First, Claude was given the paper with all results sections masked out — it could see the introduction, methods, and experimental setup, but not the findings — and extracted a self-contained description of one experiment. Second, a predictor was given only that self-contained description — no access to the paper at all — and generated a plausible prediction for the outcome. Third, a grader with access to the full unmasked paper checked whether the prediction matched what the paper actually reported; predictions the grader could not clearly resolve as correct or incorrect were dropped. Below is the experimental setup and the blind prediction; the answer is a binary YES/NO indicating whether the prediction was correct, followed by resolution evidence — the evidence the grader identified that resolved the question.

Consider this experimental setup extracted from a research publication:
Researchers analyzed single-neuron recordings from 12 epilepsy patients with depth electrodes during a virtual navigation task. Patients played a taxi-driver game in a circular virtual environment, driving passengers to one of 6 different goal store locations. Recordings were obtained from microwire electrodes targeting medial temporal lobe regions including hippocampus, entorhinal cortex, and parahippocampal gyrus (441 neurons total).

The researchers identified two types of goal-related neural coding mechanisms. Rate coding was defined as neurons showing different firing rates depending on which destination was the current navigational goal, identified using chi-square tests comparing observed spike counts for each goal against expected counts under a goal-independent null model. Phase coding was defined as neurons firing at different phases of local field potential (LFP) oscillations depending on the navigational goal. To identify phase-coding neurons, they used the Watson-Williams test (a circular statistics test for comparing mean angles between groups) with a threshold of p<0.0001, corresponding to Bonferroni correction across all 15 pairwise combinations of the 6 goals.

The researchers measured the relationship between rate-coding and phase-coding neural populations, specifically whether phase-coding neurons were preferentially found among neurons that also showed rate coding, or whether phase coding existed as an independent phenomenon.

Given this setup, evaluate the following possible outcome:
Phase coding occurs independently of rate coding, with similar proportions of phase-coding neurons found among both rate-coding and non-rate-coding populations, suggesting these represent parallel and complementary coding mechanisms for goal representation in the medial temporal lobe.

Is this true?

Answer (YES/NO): YES